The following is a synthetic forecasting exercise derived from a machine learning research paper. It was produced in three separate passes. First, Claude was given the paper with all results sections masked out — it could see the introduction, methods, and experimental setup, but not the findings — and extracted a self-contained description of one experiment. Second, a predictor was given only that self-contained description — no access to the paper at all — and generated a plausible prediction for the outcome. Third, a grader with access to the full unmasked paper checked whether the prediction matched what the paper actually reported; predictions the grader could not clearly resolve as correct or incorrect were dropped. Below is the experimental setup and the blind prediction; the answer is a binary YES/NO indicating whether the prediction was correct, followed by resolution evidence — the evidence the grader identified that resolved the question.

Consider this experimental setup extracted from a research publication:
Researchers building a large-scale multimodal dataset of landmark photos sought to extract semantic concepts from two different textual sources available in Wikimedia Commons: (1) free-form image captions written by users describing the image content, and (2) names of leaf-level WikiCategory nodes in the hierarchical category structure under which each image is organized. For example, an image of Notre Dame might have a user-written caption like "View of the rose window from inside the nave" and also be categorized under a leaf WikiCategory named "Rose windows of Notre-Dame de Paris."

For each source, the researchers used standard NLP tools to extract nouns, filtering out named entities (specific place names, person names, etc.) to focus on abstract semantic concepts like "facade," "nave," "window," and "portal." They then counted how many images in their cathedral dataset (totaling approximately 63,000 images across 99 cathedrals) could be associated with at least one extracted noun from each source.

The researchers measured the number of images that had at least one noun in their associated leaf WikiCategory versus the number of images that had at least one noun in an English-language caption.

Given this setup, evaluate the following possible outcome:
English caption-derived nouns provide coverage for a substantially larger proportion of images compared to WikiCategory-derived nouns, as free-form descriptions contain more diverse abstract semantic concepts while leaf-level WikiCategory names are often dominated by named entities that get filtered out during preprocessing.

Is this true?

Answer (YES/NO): NO